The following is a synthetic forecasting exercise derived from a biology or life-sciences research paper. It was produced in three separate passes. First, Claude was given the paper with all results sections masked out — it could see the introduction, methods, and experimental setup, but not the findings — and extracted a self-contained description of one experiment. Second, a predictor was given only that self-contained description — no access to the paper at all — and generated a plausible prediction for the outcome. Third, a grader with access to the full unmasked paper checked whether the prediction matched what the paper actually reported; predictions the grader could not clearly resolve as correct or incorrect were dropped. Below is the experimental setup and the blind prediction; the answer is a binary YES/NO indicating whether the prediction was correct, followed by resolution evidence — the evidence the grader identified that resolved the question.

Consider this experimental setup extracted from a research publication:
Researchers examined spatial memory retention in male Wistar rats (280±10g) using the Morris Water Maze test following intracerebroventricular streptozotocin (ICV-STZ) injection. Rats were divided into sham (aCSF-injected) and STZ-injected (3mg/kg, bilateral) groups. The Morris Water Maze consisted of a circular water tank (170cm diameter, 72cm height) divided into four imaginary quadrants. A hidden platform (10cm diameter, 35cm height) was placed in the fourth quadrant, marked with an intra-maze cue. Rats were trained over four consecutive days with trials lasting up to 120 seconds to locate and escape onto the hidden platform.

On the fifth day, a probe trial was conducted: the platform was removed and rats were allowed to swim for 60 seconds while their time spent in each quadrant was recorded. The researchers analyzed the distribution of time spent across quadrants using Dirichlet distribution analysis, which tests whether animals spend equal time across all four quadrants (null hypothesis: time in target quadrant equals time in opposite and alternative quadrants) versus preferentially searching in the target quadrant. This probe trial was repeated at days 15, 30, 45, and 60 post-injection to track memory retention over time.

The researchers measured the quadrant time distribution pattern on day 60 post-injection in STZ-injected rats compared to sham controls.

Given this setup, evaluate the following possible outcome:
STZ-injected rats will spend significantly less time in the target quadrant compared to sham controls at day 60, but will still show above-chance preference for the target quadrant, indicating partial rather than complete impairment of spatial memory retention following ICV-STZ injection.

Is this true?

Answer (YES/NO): NO